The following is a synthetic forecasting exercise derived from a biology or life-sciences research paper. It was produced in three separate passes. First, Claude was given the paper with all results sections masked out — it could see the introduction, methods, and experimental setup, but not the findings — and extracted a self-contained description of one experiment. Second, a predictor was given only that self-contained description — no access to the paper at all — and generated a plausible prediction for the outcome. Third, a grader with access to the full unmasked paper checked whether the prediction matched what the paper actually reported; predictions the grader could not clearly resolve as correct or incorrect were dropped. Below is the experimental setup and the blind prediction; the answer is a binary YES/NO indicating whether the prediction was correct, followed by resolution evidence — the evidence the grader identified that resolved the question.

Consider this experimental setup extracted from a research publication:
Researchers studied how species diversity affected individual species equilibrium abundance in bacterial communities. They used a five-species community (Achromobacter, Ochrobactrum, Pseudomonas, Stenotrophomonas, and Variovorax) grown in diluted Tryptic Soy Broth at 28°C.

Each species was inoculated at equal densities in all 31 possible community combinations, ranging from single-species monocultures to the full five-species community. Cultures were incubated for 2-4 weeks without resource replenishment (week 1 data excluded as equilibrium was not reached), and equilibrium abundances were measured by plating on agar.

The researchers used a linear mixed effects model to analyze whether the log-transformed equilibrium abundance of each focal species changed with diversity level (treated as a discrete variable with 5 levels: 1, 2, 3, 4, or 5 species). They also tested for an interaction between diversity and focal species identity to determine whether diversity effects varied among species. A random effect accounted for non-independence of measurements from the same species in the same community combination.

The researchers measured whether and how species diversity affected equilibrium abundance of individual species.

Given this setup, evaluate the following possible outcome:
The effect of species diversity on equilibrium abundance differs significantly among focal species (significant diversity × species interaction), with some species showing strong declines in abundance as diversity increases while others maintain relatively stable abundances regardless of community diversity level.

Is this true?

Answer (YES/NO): NO